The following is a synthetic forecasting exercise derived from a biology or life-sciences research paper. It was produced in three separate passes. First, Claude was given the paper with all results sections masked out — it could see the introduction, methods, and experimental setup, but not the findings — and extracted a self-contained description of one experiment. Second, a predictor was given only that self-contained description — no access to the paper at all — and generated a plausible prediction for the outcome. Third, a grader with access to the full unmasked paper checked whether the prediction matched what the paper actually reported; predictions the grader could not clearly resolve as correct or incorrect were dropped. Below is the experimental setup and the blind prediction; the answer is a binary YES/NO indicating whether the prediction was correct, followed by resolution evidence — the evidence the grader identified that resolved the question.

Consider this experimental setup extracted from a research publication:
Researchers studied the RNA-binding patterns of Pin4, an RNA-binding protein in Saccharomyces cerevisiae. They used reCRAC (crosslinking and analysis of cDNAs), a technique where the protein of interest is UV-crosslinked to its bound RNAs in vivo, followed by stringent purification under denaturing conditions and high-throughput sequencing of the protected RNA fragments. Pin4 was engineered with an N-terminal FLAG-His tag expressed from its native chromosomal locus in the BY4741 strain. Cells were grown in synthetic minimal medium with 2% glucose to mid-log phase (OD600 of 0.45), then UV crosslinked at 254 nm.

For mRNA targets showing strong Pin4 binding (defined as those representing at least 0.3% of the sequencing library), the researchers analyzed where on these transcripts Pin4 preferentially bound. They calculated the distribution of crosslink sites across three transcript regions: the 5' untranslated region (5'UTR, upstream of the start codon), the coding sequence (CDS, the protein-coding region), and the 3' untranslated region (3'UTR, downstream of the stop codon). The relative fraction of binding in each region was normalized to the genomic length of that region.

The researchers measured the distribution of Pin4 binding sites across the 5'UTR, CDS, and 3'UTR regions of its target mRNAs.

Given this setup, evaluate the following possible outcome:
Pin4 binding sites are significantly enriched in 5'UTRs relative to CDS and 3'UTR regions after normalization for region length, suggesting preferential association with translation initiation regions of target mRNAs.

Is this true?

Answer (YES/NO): NO